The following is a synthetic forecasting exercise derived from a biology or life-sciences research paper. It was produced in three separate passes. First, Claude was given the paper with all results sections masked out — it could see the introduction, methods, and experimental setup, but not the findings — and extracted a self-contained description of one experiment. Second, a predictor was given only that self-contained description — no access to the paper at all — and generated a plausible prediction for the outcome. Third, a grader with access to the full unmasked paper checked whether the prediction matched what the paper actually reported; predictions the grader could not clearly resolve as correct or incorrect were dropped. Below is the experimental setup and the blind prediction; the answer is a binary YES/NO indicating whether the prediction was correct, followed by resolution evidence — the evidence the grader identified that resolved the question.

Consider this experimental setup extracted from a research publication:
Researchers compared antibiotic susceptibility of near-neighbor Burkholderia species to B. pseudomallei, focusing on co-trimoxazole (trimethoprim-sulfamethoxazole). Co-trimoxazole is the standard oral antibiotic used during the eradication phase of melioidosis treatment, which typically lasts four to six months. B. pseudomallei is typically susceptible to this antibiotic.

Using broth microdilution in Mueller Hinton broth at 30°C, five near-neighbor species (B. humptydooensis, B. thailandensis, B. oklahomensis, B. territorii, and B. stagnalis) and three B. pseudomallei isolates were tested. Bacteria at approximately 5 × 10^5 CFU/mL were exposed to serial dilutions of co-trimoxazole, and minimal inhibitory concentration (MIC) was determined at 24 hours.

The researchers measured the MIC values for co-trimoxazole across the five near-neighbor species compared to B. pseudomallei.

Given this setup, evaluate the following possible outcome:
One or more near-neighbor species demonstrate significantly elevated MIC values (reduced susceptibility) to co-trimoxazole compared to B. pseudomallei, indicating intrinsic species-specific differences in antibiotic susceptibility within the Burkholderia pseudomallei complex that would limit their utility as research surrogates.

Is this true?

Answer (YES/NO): NO